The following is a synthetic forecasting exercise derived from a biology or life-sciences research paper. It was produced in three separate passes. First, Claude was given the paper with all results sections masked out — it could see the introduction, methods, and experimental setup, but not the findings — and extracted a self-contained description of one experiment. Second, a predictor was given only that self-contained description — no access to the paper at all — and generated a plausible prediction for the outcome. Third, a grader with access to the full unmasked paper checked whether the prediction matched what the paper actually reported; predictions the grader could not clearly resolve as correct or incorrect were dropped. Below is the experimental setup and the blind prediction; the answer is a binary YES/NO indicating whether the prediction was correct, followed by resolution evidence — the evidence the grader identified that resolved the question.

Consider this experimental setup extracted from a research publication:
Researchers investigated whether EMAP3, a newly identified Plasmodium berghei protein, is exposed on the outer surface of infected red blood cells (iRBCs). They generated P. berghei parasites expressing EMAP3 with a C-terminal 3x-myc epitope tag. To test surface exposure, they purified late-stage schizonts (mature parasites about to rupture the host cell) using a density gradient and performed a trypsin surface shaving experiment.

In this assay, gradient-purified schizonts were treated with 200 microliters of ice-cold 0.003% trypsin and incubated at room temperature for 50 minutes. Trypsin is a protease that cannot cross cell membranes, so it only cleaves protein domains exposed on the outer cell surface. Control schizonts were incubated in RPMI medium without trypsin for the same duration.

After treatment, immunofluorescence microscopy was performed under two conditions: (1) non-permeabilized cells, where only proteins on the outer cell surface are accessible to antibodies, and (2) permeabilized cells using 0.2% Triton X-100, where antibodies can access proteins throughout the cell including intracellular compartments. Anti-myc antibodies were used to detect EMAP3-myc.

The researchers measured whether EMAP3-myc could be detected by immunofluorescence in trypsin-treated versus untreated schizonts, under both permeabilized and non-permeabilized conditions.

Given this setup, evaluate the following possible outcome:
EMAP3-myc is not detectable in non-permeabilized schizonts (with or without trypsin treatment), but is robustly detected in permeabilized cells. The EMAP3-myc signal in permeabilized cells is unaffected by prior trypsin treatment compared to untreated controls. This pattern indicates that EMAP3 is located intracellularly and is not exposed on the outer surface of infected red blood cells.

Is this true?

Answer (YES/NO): NO